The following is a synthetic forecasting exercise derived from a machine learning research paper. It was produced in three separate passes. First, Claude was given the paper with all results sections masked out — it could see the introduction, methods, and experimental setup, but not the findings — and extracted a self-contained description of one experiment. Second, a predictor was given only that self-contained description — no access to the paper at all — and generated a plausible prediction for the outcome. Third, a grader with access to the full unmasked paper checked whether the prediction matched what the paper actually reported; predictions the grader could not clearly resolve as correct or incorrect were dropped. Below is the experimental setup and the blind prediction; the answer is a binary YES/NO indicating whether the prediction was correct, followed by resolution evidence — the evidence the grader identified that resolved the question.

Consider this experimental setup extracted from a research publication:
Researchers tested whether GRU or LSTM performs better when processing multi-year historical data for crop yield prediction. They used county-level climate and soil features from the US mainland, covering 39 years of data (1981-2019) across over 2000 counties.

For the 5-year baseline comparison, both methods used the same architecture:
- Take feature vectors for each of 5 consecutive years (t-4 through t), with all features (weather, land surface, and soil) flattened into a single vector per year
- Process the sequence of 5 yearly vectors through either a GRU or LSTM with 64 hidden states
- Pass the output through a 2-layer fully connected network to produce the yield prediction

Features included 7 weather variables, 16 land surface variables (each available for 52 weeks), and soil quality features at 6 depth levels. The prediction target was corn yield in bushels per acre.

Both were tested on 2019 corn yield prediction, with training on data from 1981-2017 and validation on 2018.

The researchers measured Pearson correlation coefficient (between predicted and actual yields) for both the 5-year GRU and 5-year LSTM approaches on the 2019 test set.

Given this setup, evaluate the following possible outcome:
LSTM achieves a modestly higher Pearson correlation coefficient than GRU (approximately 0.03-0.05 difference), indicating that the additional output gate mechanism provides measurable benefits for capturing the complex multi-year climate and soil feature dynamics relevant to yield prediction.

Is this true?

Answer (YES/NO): NO